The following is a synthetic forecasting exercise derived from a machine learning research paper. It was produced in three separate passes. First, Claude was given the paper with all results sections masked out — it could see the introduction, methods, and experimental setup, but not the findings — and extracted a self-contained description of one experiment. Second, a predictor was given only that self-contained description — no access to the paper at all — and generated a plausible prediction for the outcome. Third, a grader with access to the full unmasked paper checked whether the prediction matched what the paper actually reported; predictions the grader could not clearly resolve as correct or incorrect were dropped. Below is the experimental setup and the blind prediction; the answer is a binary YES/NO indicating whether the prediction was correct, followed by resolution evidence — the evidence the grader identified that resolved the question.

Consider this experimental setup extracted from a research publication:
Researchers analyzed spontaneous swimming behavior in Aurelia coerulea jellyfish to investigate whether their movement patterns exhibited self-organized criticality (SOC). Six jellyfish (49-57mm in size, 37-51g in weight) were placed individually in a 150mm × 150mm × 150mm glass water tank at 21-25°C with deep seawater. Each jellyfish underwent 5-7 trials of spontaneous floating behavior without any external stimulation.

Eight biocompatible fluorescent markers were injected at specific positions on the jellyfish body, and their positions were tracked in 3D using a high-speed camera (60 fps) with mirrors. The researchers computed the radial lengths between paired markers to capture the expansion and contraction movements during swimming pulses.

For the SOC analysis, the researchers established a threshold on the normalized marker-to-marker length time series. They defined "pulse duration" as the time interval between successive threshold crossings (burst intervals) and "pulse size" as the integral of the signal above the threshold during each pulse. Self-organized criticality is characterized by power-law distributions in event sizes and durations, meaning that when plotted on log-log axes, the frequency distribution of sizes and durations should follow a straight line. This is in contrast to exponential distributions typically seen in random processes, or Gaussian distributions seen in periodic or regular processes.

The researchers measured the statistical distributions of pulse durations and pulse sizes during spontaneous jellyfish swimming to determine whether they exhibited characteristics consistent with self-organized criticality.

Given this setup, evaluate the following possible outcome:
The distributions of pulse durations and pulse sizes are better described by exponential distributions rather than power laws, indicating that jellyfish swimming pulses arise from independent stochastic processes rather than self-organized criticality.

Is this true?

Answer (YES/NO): NO